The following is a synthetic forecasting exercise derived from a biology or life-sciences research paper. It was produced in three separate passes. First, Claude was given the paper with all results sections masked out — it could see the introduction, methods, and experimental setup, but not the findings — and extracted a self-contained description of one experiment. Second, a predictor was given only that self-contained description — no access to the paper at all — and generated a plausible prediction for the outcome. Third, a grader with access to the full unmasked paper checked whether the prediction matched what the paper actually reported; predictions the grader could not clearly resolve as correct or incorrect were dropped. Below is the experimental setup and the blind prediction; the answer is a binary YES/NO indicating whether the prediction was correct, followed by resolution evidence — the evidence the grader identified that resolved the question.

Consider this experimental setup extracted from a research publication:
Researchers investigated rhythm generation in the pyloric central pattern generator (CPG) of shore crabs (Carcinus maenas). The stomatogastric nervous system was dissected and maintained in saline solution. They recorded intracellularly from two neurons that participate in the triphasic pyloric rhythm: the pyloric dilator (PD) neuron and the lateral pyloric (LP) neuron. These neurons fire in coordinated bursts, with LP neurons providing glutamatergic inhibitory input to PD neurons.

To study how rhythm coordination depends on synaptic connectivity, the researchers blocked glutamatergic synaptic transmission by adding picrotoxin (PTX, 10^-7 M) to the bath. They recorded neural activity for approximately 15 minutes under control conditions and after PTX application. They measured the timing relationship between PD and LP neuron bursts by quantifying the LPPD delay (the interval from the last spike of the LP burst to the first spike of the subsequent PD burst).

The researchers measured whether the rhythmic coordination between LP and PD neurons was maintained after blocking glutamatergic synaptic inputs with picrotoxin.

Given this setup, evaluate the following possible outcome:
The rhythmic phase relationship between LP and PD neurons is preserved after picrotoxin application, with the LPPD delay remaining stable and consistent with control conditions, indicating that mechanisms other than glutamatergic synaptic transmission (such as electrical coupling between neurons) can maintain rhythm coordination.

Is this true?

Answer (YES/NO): NO